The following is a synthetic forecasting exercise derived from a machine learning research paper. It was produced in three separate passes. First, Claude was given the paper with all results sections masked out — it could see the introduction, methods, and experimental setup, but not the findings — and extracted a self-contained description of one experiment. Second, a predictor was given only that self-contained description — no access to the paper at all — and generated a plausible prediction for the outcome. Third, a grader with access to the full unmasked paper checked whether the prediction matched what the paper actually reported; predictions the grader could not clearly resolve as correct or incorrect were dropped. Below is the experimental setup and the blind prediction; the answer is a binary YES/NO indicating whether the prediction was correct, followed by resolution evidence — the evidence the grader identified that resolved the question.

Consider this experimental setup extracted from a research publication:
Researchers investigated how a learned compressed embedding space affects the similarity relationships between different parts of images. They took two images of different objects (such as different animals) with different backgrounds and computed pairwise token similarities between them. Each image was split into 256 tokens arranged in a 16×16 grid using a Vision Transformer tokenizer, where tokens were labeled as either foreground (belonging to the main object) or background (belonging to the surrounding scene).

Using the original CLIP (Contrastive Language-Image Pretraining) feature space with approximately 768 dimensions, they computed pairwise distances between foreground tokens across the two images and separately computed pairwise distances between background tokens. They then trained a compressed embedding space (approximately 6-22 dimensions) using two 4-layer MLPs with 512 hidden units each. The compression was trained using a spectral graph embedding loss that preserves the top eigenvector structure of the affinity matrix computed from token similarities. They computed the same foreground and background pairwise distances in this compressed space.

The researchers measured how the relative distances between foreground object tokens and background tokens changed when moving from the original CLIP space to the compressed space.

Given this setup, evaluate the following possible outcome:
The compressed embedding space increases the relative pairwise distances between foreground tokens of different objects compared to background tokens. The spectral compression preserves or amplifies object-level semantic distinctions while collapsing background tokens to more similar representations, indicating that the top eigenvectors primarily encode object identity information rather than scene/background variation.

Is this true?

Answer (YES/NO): NO